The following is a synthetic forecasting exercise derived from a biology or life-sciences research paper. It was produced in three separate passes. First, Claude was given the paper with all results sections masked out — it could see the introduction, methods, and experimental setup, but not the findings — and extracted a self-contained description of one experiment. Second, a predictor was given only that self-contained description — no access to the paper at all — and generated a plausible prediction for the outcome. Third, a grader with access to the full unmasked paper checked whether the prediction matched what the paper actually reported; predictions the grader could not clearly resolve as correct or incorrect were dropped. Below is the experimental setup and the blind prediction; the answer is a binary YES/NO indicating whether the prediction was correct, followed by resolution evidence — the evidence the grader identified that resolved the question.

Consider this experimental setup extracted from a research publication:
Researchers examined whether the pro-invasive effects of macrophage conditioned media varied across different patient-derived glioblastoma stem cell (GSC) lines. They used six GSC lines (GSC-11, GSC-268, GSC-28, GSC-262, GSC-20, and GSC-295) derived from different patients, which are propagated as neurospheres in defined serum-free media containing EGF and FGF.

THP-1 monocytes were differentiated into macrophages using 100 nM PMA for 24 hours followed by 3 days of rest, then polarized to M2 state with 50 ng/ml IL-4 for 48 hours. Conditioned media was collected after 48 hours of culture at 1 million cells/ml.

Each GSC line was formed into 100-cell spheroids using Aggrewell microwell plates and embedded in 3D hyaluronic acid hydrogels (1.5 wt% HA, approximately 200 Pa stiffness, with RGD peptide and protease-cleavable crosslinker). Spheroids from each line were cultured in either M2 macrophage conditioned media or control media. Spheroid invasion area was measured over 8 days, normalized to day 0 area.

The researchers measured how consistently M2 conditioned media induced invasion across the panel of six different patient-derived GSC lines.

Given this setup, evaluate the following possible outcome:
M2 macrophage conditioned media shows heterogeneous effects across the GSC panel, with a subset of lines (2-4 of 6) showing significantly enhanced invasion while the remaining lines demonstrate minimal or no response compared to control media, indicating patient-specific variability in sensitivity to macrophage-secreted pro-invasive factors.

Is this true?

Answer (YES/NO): NO